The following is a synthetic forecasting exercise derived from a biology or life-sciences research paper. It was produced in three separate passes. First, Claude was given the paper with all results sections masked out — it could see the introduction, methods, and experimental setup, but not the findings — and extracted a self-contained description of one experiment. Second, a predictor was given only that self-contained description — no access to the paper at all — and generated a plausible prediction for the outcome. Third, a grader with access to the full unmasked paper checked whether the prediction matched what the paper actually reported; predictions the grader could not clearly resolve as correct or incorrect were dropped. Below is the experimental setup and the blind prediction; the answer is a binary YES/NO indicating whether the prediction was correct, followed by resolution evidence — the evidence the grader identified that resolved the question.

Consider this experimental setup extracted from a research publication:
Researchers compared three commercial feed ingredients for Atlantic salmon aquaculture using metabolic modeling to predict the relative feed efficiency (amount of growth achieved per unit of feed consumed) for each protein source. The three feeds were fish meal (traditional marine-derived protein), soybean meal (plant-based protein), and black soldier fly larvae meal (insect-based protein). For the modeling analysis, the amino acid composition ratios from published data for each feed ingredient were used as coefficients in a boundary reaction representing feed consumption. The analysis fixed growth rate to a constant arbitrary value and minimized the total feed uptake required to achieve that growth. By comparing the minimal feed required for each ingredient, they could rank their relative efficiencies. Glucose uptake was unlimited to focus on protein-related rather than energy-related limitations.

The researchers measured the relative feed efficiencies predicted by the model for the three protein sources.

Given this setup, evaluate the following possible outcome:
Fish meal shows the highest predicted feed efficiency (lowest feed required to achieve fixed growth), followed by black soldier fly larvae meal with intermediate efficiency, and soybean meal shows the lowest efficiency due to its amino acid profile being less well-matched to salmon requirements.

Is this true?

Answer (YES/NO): YES